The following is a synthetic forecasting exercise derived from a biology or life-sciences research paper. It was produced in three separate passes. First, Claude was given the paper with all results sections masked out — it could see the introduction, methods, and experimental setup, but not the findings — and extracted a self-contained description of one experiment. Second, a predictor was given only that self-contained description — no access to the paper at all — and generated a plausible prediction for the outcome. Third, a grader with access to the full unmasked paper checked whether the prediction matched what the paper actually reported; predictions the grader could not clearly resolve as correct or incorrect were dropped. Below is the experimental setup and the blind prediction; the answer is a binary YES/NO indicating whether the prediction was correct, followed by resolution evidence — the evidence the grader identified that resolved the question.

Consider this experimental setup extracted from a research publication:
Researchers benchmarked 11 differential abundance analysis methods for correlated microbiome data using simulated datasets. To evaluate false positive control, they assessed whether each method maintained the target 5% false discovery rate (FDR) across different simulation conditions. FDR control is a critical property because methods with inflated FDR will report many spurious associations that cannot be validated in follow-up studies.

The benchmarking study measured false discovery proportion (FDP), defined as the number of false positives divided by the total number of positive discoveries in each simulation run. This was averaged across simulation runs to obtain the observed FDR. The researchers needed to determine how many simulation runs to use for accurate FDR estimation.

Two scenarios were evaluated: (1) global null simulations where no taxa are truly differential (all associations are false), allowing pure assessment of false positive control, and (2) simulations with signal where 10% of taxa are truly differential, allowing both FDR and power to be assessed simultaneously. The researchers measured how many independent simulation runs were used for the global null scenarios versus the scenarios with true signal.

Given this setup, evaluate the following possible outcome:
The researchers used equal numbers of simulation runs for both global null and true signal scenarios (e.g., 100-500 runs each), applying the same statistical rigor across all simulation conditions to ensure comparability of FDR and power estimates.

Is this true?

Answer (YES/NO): NO